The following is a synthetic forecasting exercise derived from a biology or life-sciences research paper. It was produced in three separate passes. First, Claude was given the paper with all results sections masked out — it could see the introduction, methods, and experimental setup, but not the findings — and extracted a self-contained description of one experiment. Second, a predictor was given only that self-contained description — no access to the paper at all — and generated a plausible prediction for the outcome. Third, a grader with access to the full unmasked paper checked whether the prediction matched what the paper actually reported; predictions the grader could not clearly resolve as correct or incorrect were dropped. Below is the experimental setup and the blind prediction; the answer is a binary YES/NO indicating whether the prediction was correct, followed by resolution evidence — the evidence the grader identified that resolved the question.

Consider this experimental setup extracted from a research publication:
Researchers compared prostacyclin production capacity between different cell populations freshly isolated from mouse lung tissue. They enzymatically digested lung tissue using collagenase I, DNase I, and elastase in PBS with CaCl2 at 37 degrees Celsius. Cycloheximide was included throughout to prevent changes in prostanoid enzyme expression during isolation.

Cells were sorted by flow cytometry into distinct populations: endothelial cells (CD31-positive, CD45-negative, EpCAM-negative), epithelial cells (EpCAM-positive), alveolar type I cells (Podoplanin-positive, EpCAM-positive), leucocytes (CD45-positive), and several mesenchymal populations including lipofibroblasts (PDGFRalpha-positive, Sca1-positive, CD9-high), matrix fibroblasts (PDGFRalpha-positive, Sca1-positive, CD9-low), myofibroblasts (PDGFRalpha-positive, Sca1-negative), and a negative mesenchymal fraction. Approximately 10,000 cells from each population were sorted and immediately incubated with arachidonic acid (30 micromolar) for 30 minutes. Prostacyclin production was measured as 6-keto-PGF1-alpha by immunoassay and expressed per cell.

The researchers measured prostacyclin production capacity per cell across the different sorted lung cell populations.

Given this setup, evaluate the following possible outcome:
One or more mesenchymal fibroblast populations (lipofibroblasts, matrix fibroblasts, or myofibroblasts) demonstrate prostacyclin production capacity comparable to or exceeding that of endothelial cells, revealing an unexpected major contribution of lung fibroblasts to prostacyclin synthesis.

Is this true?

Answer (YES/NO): YES